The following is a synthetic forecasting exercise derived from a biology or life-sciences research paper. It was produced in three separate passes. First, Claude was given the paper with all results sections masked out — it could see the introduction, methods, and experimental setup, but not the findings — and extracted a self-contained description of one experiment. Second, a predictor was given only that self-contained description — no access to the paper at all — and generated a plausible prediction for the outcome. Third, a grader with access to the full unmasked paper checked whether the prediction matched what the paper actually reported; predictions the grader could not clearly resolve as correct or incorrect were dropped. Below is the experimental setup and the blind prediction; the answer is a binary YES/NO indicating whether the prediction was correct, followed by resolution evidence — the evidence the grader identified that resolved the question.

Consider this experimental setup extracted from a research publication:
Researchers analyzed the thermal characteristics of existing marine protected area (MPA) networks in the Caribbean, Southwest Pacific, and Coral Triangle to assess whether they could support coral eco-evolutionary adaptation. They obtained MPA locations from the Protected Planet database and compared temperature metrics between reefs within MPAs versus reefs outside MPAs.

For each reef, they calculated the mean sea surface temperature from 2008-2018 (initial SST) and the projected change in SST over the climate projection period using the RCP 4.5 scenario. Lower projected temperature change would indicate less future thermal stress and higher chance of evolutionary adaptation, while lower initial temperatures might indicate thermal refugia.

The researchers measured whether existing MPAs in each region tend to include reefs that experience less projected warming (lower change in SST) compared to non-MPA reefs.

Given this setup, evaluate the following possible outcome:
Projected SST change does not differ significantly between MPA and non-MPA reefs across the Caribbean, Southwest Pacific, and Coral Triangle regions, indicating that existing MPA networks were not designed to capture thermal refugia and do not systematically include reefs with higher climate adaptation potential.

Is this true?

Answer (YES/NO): NO